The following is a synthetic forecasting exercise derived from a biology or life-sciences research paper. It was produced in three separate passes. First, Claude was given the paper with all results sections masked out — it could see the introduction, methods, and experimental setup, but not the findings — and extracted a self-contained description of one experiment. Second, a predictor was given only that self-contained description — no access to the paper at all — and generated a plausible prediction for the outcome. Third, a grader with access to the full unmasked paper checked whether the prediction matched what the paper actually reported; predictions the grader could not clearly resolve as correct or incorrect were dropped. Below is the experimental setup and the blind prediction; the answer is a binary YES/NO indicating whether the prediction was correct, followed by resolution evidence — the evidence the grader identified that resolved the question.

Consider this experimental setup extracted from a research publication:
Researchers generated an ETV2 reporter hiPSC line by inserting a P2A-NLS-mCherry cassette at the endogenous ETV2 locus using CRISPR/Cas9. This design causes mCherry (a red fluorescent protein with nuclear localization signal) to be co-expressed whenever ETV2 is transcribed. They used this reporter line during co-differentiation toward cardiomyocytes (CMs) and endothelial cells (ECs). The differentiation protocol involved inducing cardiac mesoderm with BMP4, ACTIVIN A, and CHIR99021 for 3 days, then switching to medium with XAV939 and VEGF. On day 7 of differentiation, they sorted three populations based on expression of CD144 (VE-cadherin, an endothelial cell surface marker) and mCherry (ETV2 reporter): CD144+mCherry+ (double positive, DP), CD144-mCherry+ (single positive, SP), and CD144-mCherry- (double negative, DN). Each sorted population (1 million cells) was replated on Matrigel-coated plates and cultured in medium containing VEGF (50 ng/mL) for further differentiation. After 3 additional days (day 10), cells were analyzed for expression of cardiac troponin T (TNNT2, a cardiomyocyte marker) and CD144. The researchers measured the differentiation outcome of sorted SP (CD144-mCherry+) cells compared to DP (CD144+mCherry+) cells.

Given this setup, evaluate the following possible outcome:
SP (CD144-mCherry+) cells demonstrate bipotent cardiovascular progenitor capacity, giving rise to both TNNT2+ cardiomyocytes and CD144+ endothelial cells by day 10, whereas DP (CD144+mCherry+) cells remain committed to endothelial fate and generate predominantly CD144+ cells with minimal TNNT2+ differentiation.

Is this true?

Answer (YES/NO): NO